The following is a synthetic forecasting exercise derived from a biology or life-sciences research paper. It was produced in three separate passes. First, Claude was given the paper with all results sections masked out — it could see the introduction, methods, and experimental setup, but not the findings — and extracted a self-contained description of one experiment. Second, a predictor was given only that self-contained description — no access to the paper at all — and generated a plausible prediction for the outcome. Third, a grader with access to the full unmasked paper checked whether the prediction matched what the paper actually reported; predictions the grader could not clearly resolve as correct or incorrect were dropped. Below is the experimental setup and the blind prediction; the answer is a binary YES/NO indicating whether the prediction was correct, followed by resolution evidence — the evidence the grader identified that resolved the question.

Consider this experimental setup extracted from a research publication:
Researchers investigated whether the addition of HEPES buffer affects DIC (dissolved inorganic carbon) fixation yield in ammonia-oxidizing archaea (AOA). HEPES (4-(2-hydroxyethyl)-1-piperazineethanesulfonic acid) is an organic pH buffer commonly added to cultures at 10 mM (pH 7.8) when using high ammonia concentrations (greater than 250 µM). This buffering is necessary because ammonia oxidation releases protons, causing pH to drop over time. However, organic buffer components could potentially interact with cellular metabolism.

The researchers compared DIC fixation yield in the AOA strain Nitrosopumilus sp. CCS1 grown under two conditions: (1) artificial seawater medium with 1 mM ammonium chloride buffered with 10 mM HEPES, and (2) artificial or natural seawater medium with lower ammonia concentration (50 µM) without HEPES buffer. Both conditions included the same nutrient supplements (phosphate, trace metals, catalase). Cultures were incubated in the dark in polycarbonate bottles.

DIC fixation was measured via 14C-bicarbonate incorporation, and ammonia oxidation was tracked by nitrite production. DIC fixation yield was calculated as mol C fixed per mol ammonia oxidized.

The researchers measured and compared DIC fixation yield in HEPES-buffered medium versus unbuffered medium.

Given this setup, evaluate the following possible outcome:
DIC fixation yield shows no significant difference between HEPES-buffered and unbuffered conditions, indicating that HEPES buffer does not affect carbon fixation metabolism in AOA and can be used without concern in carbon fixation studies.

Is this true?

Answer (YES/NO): NO